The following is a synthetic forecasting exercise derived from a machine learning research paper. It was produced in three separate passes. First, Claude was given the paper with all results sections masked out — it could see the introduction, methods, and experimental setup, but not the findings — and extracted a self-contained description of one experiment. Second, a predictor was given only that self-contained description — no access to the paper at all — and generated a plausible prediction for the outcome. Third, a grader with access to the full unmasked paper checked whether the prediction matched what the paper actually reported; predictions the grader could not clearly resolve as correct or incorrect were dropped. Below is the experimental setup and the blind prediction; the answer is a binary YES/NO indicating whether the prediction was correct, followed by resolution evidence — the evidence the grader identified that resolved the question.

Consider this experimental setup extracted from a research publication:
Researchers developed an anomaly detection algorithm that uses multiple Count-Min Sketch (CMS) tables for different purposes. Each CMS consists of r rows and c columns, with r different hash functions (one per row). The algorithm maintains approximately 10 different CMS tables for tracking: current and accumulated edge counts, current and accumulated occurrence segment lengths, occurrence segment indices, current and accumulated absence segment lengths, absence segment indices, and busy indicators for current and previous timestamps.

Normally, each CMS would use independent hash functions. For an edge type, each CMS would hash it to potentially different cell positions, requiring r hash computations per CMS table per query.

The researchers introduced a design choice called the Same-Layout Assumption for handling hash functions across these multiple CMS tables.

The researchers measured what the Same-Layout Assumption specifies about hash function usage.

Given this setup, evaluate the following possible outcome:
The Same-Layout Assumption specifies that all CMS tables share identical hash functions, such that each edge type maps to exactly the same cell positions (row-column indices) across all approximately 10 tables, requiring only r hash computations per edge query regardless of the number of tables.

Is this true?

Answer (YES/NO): YES